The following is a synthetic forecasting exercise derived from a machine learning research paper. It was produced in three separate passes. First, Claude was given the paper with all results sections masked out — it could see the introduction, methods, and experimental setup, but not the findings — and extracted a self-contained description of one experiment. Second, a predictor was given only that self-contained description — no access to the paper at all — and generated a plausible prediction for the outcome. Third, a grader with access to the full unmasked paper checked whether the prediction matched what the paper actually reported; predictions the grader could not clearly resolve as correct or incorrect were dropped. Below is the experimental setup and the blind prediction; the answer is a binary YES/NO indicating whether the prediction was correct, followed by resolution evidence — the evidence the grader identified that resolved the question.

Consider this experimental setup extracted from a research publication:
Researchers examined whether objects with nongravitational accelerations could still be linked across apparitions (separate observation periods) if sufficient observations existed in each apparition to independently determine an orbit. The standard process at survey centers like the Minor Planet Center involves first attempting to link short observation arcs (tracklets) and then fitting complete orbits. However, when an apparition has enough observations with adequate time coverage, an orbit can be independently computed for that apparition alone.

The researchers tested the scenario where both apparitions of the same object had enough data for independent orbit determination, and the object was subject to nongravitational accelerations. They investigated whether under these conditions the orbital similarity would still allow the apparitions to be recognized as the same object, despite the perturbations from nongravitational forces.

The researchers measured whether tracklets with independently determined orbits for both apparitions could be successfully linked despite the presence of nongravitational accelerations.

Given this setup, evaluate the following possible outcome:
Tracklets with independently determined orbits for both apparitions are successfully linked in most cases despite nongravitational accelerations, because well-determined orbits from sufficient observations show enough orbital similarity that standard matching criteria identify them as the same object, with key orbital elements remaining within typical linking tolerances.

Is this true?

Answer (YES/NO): NO